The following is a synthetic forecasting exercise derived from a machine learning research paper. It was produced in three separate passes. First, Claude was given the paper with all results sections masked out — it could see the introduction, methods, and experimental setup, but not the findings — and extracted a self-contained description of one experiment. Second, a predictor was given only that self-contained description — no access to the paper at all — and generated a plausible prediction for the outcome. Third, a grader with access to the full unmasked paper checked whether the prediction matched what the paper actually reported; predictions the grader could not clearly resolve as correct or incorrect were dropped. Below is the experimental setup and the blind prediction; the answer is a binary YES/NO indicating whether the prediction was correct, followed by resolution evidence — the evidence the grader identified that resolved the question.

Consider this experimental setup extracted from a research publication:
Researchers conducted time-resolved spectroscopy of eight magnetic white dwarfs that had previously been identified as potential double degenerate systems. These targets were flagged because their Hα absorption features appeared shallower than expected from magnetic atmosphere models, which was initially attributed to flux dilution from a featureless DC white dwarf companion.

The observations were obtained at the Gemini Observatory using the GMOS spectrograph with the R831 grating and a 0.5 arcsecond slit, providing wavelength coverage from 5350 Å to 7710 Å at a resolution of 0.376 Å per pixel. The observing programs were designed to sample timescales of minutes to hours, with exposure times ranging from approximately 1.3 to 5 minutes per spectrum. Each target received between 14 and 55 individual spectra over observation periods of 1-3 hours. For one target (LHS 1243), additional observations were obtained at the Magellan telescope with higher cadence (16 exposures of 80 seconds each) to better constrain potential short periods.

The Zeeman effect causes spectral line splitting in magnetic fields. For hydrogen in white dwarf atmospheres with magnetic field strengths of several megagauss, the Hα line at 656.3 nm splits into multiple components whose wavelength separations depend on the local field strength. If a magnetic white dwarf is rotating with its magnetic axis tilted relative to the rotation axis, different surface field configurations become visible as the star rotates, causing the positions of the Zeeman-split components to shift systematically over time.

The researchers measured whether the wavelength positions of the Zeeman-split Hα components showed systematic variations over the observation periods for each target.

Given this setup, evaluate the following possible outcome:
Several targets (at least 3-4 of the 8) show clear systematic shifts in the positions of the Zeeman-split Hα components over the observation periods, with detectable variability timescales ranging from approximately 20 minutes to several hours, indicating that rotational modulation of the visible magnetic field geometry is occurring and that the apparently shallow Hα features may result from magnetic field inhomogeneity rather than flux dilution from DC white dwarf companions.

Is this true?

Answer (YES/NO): NO